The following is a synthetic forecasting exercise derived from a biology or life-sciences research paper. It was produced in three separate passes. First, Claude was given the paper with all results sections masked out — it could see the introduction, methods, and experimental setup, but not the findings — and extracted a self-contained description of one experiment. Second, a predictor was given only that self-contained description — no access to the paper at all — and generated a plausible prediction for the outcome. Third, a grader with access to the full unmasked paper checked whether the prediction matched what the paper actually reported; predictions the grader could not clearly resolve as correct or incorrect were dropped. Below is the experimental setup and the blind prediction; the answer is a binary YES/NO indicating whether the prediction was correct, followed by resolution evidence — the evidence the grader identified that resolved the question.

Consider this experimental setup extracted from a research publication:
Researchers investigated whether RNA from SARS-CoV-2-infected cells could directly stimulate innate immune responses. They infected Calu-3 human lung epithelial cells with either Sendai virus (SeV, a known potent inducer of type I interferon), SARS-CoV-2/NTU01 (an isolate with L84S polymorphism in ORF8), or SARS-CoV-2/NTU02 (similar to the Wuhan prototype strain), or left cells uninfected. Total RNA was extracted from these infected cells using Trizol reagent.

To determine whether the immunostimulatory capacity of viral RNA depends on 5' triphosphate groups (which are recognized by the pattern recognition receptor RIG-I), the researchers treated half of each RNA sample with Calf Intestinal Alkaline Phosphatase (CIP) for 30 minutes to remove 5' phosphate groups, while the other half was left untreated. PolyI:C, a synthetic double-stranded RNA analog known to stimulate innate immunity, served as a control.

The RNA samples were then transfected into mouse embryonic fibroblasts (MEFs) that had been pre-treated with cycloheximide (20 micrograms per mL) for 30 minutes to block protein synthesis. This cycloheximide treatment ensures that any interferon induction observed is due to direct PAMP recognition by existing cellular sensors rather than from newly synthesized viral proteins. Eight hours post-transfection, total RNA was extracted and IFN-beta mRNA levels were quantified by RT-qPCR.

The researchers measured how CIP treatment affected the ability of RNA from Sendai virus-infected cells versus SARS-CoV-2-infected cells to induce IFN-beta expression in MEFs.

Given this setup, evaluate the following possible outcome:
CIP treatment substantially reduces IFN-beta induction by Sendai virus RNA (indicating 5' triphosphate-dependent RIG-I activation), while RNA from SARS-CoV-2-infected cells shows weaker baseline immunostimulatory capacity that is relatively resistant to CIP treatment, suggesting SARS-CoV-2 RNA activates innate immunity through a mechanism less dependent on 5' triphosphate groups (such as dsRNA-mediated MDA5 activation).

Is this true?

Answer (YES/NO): YES